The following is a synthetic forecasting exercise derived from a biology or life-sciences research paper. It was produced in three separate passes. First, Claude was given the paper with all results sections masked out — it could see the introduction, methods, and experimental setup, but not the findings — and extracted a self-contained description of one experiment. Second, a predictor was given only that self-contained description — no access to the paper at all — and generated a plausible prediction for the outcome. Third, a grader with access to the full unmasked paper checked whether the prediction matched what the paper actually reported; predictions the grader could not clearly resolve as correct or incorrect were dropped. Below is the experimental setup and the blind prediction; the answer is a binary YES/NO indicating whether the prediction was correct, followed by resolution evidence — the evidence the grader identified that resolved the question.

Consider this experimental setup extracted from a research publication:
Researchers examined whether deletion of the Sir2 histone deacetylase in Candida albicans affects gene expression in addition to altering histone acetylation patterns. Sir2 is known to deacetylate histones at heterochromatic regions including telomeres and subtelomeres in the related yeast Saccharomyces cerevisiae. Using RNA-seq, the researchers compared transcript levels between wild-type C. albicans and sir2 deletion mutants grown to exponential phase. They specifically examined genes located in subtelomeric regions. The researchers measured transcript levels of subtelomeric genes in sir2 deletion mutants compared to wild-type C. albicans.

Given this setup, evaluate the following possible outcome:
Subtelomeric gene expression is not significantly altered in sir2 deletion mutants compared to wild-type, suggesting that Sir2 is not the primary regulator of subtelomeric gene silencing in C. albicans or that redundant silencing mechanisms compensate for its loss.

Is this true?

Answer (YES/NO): NO